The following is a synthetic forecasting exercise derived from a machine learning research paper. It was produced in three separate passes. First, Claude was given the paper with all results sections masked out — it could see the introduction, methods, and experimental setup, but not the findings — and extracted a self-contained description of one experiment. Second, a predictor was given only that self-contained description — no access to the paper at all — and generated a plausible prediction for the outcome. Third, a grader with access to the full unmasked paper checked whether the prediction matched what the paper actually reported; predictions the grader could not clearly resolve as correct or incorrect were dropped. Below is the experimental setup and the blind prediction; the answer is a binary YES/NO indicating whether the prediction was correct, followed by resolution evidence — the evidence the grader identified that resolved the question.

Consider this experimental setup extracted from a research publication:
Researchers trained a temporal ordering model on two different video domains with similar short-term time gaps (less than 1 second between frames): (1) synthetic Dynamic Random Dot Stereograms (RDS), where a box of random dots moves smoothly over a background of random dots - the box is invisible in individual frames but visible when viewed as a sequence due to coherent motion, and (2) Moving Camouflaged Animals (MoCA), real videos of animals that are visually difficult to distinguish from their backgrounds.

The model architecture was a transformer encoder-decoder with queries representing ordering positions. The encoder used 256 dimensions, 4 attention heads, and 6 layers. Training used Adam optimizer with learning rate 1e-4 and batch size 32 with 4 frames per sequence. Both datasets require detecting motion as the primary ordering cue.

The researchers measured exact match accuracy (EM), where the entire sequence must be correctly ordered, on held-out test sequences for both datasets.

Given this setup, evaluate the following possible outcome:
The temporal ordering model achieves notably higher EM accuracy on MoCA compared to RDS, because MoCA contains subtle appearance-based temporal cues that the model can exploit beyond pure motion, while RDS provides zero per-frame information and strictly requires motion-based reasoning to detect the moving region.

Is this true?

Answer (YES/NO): NO